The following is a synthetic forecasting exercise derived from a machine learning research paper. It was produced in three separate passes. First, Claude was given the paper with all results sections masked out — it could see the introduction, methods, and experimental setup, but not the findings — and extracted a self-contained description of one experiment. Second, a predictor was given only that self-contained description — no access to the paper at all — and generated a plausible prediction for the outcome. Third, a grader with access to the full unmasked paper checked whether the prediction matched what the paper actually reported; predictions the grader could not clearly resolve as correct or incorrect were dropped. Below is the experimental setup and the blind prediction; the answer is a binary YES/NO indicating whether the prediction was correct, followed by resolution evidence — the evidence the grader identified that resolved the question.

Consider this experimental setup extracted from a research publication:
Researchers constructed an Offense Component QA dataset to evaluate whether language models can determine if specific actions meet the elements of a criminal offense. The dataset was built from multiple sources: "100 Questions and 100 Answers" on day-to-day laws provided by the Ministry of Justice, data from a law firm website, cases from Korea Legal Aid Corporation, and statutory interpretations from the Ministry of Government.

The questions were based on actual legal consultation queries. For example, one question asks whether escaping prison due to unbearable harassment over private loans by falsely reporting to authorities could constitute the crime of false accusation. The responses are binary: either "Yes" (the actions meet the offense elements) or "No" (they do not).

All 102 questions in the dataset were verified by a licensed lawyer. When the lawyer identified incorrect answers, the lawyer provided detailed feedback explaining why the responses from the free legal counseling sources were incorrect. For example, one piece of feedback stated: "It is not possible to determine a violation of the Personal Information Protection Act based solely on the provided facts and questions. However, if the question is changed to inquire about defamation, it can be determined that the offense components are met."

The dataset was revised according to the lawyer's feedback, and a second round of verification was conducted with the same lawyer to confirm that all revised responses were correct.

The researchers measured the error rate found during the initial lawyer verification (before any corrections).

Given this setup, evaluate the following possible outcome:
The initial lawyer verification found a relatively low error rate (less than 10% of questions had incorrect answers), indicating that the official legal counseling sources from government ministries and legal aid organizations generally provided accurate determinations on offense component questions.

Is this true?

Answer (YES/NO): NO